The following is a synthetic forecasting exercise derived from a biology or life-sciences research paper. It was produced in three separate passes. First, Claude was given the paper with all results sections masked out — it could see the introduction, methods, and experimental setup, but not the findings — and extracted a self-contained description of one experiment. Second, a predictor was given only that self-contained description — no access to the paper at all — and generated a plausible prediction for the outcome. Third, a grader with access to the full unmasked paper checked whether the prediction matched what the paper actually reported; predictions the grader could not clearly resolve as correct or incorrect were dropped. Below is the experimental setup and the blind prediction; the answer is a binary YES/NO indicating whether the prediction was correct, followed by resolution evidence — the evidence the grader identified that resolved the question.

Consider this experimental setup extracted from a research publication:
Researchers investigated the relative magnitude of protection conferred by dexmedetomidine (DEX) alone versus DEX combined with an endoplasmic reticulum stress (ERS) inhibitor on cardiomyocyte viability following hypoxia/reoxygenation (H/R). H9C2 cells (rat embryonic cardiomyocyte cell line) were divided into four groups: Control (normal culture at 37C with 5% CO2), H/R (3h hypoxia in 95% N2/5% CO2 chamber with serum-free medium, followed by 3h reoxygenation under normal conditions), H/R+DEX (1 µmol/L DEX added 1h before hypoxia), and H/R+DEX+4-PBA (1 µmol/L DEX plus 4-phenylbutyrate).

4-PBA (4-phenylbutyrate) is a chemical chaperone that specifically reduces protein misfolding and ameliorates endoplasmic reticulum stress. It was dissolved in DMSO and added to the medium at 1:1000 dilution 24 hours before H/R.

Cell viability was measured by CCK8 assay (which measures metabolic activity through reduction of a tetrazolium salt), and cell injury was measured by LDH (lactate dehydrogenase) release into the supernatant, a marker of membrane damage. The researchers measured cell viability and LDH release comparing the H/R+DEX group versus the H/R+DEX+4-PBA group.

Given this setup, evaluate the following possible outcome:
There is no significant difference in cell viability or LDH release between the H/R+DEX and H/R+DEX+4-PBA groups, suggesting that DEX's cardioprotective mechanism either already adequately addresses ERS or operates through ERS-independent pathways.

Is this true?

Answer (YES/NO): NO